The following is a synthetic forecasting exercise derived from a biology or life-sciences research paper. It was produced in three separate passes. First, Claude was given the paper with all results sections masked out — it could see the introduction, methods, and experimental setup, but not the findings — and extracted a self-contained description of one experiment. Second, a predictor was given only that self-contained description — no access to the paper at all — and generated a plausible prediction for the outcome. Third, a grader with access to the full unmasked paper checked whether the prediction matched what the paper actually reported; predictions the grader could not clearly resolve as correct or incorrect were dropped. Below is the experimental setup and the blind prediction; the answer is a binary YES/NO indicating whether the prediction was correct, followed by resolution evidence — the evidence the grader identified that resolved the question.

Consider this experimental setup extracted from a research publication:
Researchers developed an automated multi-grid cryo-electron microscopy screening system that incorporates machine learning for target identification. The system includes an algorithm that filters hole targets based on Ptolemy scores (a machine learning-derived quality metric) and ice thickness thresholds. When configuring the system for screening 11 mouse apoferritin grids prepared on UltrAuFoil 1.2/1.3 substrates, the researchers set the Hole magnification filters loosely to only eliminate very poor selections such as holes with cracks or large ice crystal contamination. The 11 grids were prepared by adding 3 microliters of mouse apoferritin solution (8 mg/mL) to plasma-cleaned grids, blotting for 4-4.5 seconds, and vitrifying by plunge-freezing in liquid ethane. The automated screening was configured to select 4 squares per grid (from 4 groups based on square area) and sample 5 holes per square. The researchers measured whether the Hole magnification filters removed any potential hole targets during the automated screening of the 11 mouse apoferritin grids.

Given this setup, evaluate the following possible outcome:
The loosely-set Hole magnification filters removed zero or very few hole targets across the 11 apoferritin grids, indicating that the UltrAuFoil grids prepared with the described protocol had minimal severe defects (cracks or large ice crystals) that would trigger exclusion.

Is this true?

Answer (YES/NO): YES